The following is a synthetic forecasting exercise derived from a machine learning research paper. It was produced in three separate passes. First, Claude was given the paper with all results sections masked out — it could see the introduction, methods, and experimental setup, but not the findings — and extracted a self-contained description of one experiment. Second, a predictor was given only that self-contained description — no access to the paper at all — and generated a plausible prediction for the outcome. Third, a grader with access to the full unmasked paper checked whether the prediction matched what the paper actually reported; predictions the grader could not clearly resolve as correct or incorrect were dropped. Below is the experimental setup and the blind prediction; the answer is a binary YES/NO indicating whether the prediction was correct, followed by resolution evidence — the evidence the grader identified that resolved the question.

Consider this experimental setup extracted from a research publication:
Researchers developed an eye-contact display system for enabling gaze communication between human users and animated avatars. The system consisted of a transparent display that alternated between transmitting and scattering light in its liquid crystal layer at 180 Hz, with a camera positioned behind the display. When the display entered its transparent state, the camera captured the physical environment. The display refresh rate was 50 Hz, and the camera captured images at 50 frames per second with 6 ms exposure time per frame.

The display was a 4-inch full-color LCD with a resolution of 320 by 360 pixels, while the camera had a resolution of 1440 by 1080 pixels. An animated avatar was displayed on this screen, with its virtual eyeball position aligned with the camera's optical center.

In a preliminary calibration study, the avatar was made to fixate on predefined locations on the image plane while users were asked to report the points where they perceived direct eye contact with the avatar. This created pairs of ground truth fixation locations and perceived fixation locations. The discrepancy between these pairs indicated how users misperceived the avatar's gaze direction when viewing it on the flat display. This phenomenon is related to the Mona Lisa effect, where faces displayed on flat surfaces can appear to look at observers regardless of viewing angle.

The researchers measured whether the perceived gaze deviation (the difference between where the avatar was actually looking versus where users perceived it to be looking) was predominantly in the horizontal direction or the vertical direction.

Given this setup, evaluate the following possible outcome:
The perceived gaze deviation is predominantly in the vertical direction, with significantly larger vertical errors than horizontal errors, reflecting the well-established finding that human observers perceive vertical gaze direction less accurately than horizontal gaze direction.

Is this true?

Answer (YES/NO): NO